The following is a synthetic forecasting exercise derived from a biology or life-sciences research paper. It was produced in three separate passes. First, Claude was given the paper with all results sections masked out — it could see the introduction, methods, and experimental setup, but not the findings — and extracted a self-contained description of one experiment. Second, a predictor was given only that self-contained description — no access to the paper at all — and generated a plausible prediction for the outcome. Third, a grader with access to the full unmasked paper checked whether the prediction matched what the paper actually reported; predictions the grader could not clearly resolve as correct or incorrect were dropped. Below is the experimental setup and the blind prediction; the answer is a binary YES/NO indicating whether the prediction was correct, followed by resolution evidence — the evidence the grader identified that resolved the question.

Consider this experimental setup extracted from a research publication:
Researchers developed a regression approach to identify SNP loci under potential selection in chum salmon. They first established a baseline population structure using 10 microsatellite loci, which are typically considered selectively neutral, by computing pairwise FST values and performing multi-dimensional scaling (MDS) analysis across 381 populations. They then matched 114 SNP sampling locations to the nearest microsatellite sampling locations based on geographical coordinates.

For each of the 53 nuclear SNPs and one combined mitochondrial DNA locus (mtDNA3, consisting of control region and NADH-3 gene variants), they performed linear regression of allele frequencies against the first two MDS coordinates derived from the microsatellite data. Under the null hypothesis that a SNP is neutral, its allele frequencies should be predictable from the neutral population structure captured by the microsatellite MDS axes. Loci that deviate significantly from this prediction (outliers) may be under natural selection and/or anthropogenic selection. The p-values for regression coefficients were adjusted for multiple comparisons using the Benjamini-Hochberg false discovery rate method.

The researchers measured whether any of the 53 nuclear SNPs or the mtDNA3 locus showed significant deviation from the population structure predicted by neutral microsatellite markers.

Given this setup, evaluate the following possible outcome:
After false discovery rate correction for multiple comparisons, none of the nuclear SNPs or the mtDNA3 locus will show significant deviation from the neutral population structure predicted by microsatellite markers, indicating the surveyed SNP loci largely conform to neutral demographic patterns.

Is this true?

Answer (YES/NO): NO